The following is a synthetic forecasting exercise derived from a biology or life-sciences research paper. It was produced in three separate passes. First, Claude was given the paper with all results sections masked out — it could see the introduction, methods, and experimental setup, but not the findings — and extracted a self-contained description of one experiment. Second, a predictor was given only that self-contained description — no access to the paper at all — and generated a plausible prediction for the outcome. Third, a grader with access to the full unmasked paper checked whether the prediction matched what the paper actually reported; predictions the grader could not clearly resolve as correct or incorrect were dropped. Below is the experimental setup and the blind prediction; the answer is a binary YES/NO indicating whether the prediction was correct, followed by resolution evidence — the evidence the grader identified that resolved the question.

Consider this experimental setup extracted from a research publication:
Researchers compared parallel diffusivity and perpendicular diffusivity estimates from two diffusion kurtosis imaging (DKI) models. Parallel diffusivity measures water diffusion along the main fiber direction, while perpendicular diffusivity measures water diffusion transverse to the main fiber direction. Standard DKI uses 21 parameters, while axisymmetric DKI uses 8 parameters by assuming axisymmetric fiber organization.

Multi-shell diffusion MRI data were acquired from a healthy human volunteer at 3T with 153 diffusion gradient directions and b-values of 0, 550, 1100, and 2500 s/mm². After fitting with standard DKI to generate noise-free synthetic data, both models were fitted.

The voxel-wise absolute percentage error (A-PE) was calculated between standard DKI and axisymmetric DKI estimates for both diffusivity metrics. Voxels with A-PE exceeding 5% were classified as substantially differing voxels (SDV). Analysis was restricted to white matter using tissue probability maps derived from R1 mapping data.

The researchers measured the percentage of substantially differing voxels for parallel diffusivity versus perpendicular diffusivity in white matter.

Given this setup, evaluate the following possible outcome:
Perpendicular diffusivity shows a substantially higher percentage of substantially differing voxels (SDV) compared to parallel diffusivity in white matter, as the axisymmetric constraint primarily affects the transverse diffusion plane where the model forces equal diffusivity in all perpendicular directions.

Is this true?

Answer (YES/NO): NO